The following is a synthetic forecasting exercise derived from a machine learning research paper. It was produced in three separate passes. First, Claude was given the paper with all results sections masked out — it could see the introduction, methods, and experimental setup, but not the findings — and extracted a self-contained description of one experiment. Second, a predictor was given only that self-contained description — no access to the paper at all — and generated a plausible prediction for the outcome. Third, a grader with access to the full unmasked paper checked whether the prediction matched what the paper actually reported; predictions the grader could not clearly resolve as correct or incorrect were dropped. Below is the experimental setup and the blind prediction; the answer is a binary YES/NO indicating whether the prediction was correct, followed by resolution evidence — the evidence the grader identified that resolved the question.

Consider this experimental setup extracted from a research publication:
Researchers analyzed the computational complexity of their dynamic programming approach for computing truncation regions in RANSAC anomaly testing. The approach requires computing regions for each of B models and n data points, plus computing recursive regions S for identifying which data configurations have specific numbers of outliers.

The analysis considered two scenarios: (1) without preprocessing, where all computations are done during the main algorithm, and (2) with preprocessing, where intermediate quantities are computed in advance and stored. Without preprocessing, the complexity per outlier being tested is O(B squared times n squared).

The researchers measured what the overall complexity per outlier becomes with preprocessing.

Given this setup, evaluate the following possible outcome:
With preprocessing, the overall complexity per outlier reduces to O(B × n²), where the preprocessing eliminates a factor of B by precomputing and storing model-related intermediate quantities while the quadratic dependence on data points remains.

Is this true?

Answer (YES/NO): YES